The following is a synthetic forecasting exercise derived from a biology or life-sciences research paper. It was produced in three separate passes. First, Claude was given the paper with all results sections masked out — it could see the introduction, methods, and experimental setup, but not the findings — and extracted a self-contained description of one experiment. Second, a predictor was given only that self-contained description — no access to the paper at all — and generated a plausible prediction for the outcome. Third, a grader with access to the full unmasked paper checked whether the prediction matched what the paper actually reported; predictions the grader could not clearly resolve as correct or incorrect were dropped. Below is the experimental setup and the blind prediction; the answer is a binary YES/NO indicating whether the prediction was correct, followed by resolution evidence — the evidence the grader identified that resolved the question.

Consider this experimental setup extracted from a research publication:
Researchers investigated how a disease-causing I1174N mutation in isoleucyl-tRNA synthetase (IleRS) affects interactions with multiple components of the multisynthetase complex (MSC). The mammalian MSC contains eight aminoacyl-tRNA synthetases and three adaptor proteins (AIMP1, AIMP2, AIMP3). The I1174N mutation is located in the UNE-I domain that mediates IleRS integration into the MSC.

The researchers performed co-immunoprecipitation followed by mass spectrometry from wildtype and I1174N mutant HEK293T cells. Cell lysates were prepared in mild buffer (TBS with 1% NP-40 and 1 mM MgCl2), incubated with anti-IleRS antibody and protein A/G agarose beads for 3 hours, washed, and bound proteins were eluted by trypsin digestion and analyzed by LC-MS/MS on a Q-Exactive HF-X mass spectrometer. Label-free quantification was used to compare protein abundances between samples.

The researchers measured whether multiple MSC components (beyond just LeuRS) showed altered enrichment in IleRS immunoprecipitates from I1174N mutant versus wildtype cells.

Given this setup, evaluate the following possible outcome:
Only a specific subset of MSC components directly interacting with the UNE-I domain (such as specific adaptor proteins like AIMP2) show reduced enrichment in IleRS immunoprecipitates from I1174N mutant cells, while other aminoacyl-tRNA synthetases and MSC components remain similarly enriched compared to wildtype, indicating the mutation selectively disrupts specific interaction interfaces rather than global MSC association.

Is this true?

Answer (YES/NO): NO